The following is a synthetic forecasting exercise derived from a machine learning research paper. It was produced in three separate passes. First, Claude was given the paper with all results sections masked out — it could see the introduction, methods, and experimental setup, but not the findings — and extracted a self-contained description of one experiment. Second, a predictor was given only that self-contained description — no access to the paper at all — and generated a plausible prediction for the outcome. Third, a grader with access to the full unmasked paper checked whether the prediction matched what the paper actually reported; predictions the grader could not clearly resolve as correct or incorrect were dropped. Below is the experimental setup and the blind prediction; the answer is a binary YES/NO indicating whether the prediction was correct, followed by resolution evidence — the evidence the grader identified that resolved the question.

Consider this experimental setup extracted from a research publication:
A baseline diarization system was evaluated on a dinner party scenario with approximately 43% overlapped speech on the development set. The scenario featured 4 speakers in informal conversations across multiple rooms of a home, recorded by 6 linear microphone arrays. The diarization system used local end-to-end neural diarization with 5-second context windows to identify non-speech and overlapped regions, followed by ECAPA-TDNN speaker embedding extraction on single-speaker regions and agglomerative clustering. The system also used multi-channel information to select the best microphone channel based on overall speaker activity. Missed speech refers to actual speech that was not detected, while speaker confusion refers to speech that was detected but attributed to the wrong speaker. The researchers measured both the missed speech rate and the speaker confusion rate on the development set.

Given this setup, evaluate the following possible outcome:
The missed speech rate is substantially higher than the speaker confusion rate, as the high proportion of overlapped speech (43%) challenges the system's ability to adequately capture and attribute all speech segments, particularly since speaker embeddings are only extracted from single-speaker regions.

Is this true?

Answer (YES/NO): NO